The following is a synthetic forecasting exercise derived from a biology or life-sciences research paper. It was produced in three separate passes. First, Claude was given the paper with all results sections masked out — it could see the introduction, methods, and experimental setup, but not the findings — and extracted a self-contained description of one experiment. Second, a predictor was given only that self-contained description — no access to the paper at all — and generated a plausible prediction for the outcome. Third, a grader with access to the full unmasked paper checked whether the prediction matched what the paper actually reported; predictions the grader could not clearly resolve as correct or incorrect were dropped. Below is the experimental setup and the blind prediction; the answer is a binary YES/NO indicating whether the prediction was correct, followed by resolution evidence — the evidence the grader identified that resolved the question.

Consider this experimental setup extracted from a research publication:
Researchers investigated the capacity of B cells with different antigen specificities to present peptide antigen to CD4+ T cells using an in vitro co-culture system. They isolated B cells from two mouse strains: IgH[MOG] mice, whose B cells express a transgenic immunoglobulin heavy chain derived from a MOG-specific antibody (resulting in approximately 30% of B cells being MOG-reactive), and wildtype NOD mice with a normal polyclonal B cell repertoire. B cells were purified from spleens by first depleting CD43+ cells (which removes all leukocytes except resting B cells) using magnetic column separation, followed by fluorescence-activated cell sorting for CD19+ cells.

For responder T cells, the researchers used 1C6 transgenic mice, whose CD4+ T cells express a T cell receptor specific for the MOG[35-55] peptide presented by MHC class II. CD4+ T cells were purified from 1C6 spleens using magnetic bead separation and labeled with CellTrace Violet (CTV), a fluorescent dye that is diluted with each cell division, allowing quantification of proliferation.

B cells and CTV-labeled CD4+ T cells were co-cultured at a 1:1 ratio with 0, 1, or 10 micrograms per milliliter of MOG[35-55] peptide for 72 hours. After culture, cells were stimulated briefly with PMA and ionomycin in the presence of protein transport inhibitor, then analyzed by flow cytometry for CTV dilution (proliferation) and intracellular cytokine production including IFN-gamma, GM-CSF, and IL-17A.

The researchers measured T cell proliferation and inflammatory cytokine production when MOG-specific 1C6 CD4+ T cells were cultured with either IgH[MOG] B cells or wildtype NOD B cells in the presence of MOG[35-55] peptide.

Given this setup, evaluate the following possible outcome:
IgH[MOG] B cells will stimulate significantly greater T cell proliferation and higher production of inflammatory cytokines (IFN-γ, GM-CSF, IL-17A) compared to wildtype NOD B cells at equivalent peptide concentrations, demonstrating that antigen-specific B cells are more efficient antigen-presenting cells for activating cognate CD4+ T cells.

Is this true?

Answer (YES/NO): NO